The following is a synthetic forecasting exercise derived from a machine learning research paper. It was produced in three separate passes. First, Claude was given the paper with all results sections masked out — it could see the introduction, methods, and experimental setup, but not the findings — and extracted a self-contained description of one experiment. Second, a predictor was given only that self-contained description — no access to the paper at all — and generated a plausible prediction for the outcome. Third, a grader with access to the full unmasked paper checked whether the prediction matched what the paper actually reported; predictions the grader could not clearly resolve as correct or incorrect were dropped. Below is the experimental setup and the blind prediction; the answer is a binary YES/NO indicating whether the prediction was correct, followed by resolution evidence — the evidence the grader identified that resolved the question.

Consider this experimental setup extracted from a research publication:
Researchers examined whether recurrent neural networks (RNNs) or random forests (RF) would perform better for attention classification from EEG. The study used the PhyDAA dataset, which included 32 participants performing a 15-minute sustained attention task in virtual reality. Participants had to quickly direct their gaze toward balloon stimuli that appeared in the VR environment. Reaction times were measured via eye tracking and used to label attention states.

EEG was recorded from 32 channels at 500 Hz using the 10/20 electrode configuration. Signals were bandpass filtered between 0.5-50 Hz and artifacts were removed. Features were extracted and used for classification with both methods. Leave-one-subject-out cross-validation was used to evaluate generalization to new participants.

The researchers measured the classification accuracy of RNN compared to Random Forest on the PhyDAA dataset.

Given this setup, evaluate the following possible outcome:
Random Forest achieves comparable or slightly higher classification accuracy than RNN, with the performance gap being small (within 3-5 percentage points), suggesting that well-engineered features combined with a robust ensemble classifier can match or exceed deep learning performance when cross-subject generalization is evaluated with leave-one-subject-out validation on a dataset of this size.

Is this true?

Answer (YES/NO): NO